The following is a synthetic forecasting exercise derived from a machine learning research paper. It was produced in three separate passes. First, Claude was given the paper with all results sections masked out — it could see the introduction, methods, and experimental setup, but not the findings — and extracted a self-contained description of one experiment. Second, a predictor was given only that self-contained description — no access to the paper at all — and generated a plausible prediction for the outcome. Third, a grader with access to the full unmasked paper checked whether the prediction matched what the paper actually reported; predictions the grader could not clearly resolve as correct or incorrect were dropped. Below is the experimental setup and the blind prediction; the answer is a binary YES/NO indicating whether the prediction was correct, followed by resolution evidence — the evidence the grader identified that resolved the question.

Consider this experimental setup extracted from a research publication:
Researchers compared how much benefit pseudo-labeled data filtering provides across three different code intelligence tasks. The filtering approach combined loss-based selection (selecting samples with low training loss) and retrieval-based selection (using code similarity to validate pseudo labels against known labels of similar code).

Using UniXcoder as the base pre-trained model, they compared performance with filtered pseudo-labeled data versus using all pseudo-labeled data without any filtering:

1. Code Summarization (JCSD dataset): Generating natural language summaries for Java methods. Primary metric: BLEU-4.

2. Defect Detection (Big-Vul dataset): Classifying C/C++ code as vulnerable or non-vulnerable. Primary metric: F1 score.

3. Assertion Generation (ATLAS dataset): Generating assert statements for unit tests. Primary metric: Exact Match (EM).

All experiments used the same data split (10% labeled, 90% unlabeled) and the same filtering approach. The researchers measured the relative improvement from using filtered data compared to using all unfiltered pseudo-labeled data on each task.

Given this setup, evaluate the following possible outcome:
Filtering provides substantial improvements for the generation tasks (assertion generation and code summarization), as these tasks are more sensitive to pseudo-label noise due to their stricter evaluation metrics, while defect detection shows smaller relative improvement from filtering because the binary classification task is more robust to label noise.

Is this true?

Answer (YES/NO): NO